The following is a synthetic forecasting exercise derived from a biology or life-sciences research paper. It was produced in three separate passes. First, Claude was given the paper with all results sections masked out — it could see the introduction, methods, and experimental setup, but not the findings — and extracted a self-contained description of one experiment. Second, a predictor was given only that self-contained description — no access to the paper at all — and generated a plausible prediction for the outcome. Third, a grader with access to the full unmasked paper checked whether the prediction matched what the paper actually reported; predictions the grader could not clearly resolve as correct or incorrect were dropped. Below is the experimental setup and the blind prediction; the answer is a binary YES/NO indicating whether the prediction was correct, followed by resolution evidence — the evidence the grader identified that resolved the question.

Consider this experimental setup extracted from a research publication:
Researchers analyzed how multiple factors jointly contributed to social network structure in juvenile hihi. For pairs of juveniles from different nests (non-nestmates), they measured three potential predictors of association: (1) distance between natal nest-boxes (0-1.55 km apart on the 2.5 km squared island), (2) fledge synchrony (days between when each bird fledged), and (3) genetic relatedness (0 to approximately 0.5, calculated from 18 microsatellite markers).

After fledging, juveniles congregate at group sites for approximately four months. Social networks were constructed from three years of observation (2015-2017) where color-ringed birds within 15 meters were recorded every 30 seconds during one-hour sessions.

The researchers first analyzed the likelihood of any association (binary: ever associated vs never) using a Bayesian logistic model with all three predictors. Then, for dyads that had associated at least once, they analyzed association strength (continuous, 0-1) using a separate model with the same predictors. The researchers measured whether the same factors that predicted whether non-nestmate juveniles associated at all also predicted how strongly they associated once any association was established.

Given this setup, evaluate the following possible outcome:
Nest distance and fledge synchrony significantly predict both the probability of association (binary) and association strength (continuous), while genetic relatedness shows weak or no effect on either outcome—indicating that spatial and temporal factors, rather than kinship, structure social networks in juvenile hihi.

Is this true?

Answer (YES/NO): NO